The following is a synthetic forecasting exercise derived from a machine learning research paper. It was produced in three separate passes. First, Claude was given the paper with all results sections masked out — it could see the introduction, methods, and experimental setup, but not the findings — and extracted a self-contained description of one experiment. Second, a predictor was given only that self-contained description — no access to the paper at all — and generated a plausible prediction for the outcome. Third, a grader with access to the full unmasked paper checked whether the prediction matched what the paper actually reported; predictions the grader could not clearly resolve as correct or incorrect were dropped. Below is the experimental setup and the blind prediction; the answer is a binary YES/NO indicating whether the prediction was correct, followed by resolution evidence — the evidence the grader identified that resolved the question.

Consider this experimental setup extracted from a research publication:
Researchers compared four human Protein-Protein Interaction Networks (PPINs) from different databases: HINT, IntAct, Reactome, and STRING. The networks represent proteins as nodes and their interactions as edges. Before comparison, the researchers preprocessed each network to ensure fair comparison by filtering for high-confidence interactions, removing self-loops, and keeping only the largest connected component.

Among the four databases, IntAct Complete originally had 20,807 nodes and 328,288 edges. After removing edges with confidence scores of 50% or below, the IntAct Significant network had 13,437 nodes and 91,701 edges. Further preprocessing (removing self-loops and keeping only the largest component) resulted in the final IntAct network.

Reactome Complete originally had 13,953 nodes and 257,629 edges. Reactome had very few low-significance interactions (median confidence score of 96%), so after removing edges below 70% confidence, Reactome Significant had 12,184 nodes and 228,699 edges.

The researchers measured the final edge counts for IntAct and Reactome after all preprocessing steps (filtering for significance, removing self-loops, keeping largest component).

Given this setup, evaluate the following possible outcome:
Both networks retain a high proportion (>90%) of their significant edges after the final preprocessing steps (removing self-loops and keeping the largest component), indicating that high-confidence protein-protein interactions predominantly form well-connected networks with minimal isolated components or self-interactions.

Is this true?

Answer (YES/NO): YES